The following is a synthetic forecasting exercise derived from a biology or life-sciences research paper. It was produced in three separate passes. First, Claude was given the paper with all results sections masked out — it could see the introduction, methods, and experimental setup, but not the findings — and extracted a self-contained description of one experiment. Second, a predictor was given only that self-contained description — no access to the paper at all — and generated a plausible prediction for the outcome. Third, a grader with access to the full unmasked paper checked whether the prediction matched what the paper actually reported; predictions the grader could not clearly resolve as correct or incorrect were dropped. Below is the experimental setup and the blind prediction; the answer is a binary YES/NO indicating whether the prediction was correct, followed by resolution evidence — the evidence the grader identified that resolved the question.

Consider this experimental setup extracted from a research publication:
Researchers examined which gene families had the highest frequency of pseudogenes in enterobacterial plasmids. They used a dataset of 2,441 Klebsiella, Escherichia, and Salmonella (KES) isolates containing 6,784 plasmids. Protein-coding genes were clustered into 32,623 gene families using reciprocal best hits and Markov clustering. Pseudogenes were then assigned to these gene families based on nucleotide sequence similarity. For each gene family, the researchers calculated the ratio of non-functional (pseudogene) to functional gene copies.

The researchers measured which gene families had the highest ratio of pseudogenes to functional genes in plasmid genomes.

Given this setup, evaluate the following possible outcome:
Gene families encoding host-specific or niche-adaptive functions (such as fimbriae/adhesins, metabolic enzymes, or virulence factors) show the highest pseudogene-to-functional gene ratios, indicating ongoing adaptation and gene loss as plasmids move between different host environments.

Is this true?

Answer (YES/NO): NO